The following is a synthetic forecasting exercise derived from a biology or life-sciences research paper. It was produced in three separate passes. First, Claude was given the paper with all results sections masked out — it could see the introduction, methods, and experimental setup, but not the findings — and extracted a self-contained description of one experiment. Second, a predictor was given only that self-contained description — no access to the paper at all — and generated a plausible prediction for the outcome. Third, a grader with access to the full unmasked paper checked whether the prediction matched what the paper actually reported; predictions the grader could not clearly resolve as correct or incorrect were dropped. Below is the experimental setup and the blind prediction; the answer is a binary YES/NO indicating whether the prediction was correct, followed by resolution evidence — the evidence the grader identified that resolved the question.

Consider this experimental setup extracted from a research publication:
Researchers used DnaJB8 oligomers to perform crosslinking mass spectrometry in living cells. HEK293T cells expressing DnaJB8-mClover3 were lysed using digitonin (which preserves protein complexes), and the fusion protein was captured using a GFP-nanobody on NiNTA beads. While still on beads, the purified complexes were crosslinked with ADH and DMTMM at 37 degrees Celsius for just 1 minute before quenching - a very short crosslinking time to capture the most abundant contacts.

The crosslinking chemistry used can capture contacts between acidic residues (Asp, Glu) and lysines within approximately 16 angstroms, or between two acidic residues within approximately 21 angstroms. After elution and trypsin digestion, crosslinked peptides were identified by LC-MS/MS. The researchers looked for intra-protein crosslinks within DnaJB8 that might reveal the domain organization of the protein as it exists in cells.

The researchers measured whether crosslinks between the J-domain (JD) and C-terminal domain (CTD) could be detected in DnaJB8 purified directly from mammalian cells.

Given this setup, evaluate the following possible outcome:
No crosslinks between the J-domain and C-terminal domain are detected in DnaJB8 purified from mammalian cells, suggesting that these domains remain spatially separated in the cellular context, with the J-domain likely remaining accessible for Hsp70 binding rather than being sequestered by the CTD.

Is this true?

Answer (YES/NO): NO